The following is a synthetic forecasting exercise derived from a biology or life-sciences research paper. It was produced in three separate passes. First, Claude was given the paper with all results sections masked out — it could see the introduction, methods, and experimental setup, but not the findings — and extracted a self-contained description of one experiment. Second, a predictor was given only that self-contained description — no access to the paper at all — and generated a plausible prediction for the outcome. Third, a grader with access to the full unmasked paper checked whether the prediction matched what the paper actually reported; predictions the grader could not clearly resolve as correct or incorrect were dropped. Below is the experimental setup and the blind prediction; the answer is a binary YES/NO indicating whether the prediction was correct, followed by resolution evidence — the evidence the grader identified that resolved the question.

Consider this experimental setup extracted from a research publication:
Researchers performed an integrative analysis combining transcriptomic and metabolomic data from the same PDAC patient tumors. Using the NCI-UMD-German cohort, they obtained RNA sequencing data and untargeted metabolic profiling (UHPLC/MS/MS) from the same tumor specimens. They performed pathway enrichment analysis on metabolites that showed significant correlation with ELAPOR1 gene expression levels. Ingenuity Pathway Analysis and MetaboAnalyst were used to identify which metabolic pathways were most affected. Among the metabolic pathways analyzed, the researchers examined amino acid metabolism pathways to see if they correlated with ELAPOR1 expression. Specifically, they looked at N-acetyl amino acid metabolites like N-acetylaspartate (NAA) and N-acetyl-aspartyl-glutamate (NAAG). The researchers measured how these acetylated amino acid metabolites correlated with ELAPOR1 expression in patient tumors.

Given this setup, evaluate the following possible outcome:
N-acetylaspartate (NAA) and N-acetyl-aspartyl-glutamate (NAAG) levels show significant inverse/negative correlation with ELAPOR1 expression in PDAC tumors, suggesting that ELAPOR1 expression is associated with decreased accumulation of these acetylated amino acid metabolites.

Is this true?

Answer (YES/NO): NO